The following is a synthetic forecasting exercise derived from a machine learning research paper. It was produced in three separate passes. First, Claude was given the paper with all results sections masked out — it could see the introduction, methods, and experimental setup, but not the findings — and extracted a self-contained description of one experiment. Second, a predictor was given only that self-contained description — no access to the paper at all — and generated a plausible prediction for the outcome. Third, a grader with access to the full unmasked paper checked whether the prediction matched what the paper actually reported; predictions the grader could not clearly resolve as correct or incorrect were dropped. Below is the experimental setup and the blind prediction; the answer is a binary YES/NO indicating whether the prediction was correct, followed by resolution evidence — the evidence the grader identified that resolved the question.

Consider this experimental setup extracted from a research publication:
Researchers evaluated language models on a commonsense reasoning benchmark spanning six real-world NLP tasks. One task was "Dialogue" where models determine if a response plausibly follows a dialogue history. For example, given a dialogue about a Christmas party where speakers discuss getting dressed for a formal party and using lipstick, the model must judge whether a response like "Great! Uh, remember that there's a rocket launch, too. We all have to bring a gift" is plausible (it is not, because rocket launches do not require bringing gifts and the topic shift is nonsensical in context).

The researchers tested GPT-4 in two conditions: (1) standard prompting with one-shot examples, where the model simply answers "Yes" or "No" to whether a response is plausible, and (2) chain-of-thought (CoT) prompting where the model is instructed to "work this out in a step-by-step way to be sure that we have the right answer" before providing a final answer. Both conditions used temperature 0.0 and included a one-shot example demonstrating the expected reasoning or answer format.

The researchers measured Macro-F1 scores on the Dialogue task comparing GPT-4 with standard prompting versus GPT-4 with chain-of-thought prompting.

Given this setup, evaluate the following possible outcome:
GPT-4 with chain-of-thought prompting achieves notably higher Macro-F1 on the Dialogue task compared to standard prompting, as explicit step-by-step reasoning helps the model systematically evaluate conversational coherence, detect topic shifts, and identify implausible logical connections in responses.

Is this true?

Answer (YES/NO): NO